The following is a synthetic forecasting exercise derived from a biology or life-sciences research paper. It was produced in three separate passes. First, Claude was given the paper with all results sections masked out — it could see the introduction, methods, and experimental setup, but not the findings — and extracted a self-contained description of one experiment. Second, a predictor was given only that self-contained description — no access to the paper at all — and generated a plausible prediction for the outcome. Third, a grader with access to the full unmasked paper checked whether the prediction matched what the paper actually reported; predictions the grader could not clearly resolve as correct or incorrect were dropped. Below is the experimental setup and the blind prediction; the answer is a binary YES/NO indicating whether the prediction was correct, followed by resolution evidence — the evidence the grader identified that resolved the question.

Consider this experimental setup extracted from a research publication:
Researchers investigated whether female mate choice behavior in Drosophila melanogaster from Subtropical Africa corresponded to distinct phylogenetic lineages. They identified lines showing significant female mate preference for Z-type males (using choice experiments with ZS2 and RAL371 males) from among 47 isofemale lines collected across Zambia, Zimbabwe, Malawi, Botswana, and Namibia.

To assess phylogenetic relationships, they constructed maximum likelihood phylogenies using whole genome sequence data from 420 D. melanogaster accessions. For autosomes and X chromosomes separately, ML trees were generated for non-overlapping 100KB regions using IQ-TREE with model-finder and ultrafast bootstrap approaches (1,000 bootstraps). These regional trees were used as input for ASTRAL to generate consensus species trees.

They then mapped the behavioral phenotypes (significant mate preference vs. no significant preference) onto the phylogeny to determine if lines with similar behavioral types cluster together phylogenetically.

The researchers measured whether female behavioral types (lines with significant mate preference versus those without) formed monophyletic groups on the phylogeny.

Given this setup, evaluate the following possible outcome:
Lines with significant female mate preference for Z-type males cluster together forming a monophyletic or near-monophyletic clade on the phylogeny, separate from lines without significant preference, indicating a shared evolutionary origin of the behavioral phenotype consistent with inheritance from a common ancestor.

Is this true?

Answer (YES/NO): NO